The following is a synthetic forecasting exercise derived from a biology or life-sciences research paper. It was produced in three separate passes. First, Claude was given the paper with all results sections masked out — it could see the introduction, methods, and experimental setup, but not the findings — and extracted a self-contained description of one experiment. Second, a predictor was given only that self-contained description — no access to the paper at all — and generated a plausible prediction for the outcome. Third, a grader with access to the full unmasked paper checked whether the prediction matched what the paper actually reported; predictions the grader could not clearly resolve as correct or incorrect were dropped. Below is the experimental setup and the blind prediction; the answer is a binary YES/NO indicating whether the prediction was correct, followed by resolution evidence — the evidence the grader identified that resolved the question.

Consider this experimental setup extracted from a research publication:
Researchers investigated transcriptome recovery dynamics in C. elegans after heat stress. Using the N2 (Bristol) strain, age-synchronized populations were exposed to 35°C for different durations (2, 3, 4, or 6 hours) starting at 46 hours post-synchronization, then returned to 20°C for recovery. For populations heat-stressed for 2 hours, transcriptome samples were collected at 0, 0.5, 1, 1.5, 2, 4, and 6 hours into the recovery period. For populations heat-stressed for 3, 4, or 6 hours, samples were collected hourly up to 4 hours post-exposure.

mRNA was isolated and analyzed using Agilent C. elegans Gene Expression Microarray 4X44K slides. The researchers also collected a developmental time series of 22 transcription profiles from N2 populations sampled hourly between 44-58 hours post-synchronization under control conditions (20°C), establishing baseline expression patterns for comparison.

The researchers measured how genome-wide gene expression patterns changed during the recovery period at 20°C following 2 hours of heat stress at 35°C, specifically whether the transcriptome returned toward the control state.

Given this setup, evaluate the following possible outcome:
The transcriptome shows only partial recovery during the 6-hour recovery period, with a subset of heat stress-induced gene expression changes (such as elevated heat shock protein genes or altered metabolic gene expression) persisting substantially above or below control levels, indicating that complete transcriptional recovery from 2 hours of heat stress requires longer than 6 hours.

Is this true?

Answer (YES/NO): NO